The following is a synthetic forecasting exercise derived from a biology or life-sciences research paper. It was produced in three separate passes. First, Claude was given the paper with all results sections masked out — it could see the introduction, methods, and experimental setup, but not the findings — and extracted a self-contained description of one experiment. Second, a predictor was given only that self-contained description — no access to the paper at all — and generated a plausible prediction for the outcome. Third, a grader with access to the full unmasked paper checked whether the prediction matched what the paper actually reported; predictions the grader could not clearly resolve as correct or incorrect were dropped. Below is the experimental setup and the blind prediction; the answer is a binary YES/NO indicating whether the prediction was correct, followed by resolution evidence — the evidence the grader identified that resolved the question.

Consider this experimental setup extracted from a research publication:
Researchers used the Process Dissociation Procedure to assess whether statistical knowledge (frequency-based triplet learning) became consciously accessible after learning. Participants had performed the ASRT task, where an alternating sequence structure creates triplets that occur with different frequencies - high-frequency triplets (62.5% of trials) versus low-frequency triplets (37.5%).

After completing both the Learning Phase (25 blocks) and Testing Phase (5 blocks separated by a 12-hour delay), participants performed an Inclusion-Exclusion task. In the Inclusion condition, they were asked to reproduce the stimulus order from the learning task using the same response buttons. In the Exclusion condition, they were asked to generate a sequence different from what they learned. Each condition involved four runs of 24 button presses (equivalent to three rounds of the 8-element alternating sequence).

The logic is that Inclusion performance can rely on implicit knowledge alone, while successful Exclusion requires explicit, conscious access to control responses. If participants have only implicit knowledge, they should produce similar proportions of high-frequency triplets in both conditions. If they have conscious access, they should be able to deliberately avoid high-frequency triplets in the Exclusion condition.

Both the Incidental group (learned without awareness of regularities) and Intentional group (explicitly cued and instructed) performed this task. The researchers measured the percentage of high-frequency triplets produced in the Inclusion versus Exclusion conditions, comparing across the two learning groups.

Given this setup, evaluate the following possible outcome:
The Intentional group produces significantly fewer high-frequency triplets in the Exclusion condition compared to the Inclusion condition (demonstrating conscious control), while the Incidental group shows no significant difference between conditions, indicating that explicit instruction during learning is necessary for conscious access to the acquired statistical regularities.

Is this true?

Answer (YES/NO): NO